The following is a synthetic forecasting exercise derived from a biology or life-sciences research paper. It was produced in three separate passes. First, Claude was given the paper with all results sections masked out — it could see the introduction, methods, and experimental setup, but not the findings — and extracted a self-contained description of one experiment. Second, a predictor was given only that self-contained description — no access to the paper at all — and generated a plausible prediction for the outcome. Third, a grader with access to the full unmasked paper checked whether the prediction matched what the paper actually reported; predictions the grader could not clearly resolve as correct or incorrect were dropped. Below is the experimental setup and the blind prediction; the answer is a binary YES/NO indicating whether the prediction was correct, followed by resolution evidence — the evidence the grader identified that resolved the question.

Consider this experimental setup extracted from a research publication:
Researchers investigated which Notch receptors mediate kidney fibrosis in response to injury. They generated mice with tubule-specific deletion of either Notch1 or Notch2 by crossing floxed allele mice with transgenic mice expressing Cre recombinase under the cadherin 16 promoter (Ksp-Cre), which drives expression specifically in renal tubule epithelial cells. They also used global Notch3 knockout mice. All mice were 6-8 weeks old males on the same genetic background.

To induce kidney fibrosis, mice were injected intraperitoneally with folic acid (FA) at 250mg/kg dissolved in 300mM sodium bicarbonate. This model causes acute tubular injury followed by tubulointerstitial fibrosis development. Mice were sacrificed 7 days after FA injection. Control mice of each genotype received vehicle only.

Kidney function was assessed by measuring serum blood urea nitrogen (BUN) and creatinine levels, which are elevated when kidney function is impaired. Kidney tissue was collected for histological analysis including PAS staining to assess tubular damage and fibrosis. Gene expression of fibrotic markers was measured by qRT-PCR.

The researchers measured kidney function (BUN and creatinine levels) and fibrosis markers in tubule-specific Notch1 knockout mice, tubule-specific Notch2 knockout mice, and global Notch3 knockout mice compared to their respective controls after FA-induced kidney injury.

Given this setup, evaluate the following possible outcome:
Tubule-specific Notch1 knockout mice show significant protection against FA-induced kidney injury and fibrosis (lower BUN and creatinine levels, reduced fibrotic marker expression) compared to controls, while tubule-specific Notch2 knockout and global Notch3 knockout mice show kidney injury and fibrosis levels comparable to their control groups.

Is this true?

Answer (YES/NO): NO